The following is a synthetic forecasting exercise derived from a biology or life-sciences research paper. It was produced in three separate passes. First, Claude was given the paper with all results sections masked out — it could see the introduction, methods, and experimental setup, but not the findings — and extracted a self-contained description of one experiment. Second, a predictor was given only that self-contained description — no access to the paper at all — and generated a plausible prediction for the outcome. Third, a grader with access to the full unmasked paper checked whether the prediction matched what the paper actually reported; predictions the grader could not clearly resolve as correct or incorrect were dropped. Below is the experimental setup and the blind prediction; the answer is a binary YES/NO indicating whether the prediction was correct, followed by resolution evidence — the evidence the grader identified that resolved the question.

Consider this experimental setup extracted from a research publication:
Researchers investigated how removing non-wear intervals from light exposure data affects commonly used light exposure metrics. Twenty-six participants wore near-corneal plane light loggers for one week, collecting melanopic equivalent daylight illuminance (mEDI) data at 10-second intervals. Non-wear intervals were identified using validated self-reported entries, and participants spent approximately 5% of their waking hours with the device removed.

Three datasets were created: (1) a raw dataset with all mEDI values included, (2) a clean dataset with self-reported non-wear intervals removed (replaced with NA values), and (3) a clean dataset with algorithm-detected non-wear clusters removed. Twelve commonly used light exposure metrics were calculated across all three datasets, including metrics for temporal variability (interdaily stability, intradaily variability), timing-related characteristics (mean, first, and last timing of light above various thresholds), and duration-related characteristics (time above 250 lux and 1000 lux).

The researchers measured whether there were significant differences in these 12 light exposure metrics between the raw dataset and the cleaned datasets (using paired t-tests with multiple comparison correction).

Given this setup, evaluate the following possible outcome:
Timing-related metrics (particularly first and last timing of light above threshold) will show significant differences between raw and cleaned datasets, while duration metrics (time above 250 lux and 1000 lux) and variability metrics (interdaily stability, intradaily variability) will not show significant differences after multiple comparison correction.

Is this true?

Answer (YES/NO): NO